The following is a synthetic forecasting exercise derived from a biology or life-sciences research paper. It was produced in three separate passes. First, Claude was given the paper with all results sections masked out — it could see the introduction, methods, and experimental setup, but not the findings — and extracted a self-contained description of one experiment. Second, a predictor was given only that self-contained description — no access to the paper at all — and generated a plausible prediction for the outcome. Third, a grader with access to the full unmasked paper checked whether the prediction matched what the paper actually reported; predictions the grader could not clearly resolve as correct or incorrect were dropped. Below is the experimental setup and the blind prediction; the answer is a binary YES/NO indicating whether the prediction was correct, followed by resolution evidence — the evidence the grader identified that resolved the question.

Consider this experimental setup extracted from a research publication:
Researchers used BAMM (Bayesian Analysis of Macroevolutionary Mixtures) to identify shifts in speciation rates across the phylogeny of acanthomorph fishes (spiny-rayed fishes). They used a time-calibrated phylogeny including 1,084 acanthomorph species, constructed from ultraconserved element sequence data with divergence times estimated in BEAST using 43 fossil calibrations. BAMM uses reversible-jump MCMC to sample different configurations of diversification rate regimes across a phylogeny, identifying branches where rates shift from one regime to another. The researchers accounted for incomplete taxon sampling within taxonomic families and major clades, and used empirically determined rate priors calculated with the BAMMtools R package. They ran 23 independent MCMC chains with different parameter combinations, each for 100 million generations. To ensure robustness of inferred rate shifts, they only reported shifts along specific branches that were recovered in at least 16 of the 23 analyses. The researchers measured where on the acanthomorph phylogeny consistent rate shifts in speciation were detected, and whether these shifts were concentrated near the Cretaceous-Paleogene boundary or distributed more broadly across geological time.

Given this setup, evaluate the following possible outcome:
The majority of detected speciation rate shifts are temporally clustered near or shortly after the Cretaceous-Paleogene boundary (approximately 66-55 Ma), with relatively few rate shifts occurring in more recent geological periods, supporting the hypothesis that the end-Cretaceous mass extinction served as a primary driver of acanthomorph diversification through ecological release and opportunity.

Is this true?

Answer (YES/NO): NO